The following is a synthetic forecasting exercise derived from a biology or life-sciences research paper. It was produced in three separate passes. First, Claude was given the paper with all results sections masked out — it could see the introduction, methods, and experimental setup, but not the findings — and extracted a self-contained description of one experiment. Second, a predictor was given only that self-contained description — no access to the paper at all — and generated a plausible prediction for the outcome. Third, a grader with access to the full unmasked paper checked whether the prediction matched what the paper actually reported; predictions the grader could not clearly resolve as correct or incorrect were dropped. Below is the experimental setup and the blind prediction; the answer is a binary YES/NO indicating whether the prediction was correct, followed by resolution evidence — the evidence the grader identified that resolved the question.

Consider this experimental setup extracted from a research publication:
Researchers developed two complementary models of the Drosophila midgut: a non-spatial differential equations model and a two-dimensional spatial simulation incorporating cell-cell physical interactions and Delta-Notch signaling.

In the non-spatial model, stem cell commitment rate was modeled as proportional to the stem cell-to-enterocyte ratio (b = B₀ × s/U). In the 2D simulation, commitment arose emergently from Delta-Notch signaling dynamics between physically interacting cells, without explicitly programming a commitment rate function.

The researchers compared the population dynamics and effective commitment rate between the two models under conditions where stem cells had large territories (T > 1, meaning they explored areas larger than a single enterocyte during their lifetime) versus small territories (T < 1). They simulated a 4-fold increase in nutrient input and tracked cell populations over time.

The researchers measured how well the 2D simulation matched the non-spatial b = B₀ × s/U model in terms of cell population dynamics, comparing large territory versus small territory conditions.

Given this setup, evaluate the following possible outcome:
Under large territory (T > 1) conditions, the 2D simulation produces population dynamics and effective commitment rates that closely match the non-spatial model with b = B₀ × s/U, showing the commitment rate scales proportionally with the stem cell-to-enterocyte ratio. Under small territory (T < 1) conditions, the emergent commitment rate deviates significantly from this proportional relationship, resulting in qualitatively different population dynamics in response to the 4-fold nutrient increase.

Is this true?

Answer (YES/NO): YES